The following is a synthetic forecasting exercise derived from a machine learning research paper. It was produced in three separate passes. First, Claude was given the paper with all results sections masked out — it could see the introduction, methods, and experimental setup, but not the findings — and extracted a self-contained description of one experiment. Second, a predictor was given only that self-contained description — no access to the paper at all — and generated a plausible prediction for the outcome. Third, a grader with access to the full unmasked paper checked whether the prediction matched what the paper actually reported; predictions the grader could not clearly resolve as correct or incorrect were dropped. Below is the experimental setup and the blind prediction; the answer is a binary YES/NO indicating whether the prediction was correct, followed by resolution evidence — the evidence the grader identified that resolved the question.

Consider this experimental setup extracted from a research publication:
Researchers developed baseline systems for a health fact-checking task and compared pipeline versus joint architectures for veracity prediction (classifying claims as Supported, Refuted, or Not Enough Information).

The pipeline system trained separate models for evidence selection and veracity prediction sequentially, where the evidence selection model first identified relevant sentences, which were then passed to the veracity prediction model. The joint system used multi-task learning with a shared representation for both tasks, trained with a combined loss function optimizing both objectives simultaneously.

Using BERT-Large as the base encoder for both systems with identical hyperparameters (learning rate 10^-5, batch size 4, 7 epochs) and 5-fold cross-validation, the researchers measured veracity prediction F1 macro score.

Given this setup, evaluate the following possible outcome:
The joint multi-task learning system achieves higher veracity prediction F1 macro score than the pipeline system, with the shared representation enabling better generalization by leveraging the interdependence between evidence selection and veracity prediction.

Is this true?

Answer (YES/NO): YES